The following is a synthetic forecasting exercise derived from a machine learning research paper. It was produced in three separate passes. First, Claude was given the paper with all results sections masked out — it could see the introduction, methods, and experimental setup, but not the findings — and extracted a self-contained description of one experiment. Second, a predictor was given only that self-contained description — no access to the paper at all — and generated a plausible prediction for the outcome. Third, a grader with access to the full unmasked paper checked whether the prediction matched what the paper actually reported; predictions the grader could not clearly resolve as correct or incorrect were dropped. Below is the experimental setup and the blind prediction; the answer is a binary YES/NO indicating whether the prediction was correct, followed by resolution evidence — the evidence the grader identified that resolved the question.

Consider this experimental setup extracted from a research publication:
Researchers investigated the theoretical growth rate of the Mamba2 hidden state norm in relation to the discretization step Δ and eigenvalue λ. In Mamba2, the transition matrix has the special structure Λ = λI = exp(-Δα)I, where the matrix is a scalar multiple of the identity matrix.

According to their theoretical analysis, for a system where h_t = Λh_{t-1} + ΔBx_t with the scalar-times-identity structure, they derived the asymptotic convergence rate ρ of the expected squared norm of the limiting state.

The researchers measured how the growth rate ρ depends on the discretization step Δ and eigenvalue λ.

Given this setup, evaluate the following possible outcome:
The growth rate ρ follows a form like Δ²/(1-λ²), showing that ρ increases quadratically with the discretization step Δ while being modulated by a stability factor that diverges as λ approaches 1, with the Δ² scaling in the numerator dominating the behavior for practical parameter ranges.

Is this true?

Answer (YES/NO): NO